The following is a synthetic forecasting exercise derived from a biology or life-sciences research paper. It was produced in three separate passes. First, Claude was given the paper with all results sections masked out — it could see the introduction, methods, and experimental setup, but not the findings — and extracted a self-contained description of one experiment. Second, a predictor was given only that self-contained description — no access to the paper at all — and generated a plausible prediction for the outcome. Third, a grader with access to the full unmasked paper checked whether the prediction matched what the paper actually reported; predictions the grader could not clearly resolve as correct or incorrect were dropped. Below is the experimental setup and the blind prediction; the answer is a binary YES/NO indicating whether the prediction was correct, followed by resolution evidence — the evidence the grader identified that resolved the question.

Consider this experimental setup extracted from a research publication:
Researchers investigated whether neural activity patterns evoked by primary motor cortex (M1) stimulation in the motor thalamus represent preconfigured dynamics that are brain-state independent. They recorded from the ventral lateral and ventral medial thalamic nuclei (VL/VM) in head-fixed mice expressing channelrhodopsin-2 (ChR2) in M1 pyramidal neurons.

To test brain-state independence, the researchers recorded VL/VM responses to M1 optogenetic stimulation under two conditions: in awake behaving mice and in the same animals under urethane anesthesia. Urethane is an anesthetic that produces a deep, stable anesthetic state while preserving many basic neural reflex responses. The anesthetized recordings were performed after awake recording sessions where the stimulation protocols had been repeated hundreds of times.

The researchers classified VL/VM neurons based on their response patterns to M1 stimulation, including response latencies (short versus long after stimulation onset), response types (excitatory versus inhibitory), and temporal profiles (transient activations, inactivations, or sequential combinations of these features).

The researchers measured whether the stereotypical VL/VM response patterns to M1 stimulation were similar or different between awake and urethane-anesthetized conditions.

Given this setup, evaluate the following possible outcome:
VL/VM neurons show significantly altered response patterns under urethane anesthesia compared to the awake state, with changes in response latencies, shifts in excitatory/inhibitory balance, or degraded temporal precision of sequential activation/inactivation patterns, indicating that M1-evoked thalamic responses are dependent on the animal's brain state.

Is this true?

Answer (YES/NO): NO